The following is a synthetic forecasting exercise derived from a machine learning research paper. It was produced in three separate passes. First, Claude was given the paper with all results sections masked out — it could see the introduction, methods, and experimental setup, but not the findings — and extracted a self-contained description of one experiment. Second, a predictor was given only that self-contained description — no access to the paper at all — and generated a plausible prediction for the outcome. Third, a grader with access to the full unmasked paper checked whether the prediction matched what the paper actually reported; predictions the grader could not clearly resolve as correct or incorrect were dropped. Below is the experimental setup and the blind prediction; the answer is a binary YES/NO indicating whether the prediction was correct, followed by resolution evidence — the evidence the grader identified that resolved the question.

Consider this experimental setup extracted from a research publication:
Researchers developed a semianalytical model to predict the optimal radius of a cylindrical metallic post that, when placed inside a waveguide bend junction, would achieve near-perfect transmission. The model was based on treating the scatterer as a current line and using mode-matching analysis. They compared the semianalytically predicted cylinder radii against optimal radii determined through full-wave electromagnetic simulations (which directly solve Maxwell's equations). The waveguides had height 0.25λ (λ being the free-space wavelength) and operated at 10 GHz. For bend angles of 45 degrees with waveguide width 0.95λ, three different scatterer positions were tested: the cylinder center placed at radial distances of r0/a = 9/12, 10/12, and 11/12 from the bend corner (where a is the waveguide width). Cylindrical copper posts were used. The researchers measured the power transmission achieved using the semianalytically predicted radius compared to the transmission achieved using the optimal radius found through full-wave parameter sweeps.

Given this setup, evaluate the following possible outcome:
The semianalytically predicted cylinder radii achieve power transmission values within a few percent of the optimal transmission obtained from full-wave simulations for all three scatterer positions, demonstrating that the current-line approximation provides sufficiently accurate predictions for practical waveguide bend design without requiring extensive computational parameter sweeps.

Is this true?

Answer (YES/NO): NO